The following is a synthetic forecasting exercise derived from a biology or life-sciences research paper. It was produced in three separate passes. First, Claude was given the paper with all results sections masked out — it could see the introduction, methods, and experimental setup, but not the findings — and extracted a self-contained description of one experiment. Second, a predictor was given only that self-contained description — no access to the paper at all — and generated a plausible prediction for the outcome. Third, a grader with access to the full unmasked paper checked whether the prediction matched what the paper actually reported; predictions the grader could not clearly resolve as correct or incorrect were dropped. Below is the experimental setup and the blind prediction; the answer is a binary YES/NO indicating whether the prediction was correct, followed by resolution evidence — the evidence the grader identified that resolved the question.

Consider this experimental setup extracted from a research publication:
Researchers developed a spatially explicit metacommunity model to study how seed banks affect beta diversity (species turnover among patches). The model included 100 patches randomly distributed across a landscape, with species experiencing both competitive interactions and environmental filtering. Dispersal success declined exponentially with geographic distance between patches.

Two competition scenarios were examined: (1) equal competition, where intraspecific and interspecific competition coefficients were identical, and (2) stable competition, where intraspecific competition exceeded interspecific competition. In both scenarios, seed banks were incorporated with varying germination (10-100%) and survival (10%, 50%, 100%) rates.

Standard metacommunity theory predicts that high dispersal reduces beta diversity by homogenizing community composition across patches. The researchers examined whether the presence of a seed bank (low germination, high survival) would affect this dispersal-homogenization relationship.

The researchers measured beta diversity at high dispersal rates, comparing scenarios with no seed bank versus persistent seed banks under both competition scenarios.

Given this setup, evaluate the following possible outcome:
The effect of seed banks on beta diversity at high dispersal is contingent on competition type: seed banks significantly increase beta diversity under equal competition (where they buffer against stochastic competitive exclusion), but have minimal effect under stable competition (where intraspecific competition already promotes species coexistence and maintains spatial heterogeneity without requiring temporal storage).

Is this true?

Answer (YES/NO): NO